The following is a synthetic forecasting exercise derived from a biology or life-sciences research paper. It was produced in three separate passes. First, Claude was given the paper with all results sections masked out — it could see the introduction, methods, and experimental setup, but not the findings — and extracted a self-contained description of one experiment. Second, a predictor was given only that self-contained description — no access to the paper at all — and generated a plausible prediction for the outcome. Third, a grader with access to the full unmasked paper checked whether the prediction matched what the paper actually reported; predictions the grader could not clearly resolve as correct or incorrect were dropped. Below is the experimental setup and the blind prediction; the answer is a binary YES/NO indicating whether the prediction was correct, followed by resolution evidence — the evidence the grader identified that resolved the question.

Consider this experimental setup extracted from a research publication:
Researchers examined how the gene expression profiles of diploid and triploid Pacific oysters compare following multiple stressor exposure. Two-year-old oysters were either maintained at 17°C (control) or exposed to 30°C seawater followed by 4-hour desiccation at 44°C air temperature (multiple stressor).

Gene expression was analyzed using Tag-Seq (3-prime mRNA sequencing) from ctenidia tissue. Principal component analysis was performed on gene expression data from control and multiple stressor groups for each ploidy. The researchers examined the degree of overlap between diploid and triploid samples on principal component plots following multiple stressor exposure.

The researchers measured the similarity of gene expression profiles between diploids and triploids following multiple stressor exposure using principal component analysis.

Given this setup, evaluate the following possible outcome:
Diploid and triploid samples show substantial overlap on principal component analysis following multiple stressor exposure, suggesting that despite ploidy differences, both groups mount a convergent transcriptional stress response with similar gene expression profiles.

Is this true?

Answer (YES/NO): NO